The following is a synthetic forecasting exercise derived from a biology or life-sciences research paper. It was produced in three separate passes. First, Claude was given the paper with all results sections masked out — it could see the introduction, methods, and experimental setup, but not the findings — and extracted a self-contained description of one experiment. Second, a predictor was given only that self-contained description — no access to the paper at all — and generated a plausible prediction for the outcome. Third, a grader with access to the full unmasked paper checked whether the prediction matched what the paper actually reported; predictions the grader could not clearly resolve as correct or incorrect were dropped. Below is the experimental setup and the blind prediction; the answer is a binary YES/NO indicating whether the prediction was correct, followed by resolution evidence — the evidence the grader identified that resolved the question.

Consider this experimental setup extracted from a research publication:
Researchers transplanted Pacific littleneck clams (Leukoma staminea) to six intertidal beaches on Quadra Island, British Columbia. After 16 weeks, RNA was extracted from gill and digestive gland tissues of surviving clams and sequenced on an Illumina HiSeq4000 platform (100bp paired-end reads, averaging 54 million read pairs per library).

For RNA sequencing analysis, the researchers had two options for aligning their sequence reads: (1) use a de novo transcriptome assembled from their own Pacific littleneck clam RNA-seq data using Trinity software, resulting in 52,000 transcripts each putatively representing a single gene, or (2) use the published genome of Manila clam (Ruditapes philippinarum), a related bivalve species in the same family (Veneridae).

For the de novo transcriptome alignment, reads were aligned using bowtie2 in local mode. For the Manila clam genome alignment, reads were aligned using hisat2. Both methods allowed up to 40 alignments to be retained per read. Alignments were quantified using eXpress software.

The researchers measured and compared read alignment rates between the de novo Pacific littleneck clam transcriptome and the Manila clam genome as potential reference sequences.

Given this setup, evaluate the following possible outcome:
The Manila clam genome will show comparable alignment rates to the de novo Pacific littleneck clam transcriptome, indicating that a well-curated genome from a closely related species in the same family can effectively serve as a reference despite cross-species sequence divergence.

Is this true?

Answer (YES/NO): NO